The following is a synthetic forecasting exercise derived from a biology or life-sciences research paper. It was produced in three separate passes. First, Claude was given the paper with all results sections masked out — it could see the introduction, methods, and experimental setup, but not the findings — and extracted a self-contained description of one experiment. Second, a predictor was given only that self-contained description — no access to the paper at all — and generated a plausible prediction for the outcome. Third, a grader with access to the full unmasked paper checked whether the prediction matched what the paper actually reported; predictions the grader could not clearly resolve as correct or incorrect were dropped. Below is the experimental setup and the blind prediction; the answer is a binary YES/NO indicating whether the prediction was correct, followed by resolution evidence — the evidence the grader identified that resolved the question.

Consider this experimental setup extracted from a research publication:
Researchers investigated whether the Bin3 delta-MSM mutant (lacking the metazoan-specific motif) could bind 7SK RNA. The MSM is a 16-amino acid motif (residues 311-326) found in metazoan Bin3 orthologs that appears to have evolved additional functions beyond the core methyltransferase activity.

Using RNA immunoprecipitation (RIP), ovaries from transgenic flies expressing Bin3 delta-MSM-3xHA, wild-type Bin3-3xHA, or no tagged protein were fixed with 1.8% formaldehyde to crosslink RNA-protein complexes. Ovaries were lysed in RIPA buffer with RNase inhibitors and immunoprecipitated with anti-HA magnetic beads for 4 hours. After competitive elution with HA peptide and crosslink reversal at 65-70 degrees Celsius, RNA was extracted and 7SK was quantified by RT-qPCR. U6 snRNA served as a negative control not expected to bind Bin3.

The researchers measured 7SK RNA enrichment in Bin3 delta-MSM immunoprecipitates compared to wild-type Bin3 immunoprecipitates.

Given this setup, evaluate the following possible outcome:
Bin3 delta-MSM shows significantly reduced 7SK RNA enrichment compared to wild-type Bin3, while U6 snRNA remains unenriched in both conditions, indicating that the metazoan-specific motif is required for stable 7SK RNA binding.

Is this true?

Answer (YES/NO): NO